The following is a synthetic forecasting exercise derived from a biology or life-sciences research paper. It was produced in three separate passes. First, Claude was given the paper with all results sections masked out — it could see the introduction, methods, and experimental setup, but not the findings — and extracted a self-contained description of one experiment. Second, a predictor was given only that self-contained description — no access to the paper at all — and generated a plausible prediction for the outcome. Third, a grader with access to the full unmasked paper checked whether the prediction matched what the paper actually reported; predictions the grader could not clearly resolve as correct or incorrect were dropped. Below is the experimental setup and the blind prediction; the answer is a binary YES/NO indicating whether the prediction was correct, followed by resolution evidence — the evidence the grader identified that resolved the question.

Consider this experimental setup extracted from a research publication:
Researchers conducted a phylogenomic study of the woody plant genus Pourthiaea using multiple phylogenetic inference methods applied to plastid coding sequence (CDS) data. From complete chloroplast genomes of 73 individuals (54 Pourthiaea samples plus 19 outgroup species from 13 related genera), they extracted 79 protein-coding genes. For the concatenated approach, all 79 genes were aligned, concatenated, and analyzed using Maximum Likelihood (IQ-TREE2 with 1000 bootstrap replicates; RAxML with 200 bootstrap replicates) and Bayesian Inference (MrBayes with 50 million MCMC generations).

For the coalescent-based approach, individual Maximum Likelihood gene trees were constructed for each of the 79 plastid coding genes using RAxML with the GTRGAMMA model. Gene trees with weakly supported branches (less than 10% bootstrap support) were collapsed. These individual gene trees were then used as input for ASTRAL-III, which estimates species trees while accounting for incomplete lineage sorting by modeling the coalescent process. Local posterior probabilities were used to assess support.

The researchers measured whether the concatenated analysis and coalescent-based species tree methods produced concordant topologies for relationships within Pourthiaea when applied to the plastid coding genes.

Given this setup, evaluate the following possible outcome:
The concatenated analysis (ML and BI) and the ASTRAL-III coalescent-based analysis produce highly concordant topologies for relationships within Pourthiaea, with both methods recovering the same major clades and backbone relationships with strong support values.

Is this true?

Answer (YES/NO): YES